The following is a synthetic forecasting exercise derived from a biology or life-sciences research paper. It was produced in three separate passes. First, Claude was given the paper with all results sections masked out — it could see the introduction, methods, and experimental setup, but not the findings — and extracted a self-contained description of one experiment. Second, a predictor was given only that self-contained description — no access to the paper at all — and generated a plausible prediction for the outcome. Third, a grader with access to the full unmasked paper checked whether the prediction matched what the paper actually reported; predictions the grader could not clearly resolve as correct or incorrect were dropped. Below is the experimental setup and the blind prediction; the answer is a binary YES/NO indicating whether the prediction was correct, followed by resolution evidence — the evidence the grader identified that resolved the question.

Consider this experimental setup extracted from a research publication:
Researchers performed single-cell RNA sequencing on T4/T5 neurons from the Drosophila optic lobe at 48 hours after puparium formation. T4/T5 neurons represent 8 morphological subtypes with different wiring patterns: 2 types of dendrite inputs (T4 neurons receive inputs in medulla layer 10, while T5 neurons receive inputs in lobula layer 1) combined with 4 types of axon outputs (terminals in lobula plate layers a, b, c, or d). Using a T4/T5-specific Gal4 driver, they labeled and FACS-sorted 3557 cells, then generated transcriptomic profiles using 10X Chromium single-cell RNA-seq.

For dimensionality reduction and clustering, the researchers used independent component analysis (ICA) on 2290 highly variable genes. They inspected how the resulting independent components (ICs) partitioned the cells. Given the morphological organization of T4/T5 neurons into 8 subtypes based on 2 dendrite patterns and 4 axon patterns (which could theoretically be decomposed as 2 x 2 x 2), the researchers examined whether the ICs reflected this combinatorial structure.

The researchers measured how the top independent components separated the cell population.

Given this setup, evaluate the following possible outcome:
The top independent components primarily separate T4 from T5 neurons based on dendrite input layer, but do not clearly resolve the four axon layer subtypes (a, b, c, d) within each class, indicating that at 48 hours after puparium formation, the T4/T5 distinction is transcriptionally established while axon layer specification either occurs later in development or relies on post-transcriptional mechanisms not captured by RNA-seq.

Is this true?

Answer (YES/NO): NO